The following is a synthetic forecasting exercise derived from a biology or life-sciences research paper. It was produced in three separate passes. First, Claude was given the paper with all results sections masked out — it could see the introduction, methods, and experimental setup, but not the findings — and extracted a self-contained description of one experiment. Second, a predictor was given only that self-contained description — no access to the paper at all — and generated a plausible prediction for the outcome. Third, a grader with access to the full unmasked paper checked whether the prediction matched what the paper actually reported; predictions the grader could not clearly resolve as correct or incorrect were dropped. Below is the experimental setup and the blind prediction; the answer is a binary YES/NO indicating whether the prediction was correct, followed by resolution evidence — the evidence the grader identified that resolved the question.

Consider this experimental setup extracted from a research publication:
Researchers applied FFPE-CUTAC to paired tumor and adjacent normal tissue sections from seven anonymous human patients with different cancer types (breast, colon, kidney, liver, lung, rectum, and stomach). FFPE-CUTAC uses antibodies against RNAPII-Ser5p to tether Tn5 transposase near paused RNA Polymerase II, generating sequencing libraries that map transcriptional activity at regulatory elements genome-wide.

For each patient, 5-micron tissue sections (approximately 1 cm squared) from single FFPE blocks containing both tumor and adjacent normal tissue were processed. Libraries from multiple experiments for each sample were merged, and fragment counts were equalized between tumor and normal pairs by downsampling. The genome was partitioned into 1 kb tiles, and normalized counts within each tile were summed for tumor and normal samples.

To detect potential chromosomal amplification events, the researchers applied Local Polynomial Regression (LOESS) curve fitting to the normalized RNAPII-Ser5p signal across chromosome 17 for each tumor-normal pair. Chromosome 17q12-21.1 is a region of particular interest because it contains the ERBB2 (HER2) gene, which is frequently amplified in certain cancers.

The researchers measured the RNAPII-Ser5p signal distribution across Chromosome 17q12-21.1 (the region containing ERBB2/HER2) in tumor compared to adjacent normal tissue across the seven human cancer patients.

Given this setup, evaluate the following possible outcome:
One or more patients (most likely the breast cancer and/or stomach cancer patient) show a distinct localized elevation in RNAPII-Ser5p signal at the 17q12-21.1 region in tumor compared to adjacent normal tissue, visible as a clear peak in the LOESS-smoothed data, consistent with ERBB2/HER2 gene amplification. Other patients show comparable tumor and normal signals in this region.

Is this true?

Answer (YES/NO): NO